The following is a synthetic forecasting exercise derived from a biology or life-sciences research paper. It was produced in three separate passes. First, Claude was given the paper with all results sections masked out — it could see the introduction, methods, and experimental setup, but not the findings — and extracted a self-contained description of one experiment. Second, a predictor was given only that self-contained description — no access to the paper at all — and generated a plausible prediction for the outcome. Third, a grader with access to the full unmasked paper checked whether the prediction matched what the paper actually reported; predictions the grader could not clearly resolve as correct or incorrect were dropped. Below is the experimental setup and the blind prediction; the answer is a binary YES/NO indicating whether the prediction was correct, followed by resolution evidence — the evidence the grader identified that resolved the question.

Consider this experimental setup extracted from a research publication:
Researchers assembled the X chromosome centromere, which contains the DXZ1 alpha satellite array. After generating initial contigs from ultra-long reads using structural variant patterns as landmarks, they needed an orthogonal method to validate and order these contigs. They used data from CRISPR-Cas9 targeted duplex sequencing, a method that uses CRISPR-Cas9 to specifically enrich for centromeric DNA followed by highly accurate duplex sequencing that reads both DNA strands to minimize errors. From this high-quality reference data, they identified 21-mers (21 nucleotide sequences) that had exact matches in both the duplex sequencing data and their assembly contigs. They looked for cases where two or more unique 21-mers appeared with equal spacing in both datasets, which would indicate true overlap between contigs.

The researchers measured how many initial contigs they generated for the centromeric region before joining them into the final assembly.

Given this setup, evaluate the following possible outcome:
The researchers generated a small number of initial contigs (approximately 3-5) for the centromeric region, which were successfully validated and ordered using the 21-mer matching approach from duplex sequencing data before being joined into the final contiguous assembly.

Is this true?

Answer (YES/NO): NO